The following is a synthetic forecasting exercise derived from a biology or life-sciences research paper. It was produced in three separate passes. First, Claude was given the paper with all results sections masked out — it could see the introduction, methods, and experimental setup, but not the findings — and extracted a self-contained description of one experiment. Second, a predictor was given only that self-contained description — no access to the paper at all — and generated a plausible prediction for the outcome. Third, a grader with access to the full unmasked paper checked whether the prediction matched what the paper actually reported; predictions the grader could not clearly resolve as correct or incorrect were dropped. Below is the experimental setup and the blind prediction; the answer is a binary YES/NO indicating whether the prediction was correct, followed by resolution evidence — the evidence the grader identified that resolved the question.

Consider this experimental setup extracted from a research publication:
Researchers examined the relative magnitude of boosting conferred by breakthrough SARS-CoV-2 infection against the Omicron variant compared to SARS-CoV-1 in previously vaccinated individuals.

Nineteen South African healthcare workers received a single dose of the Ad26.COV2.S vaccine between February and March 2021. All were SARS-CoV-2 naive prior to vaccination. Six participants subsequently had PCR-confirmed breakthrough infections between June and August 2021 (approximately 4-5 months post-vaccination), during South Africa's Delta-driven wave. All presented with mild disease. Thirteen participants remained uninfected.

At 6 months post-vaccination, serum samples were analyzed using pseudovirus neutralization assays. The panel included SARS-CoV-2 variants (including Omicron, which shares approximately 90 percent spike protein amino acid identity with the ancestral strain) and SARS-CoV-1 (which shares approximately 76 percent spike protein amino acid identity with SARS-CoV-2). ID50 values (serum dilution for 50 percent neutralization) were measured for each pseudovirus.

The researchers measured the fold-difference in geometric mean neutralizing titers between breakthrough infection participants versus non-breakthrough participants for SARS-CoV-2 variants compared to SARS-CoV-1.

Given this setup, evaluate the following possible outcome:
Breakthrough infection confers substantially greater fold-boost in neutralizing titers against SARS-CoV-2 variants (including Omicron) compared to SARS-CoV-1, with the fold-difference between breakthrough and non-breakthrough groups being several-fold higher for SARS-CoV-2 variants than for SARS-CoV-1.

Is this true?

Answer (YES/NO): YES